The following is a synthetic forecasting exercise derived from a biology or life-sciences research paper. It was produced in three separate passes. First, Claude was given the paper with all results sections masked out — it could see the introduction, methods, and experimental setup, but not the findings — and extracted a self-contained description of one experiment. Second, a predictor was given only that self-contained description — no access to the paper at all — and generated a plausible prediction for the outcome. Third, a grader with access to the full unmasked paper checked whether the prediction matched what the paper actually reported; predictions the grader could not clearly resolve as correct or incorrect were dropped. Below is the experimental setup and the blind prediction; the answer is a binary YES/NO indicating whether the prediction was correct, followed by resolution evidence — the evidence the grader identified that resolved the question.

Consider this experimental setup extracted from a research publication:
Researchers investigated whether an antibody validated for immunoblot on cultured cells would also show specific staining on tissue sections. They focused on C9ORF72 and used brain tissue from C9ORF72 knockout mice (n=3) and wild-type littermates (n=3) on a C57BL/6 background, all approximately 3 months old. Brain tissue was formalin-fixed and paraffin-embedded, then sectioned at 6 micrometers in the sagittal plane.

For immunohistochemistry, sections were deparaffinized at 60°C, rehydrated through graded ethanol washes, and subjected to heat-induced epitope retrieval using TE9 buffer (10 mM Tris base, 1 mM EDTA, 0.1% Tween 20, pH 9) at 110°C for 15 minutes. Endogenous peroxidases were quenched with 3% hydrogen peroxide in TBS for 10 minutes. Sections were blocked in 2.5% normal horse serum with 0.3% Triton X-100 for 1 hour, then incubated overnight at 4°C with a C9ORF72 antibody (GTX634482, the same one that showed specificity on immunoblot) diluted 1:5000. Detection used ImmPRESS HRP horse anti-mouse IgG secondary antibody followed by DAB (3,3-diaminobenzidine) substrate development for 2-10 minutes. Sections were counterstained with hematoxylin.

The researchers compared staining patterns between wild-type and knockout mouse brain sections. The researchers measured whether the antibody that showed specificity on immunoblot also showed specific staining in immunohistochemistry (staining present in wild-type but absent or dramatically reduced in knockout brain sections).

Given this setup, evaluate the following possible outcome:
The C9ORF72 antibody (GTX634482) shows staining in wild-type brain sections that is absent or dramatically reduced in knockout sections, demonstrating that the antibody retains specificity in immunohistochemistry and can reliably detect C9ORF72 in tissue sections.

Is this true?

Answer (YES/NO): YES